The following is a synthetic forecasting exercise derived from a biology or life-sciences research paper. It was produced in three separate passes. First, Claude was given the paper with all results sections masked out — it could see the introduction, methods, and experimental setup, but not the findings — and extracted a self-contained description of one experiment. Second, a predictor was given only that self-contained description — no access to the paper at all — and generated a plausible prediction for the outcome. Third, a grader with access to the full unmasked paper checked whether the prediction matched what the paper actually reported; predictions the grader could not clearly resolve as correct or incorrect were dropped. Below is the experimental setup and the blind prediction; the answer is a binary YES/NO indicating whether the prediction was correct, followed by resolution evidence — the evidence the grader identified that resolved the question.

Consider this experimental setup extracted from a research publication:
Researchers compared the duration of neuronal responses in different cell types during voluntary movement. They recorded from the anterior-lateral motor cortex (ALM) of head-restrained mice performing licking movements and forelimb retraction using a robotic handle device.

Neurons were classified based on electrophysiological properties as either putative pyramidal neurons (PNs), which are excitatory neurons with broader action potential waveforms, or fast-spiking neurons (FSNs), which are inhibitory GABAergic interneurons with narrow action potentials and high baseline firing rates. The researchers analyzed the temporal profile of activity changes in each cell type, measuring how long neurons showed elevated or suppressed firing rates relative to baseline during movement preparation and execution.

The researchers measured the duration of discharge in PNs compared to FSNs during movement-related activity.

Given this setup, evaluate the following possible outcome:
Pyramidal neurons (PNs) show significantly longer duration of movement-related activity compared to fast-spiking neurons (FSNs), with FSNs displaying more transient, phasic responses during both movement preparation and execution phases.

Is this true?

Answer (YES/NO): NO